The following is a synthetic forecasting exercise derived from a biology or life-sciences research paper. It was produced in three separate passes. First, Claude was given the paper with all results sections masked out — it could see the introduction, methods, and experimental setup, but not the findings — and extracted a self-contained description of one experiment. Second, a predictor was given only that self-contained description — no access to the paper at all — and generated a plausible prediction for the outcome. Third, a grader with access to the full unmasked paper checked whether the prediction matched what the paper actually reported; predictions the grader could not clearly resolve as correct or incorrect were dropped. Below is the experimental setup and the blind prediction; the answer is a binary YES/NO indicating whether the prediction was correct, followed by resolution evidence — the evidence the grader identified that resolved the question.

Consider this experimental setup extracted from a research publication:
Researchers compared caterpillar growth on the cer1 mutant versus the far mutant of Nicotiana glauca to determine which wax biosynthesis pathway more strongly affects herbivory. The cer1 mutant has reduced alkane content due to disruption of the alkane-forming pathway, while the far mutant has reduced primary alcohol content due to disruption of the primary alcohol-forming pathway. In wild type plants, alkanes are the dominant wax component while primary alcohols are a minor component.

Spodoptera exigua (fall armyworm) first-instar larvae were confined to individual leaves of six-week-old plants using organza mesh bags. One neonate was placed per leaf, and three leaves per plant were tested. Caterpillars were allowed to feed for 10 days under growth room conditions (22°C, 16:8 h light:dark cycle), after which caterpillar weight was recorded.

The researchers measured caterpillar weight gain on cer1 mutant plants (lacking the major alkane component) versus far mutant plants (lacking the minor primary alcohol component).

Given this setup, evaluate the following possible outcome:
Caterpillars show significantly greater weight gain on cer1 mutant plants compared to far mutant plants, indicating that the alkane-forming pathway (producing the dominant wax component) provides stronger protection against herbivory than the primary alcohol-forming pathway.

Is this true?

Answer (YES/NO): NO